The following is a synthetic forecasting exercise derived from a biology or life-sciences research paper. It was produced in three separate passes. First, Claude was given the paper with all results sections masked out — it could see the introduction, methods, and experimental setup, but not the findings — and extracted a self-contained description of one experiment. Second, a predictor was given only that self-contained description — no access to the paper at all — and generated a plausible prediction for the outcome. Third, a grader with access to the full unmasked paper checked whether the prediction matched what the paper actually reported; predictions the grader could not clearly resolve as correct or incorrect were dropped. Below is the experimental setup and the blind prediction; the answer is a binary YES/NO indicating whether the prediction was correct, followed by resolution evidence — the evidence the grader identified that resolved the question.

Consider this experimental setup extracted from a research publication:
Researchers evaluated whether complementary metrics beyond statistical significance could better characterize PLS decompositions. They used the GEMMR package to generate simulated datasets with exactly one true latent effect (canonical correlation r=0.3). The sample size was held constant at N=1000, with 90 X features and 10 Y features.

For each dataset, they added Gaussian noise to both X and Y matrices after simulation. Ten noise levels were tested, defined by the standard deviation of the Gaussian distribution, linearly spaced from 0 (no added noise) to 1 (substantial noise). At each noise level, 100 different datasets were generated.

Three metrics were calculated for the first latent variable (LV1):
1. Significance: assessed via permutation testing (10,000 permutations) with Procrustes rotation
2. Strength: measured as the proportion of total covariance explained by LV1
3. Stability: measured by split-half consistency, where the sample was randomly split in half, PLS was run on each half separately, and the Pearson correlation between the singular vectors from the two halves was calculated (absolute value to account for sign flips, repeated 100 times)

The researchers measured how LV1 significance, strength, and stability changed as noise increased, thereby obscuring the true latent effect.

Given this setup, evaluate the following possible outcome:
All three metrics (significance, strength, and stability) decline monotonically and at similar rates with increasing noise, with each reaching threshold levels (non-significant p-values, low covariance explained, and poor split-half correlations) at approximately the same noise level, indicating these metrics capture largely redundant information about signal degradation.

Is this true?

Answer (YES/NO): NO